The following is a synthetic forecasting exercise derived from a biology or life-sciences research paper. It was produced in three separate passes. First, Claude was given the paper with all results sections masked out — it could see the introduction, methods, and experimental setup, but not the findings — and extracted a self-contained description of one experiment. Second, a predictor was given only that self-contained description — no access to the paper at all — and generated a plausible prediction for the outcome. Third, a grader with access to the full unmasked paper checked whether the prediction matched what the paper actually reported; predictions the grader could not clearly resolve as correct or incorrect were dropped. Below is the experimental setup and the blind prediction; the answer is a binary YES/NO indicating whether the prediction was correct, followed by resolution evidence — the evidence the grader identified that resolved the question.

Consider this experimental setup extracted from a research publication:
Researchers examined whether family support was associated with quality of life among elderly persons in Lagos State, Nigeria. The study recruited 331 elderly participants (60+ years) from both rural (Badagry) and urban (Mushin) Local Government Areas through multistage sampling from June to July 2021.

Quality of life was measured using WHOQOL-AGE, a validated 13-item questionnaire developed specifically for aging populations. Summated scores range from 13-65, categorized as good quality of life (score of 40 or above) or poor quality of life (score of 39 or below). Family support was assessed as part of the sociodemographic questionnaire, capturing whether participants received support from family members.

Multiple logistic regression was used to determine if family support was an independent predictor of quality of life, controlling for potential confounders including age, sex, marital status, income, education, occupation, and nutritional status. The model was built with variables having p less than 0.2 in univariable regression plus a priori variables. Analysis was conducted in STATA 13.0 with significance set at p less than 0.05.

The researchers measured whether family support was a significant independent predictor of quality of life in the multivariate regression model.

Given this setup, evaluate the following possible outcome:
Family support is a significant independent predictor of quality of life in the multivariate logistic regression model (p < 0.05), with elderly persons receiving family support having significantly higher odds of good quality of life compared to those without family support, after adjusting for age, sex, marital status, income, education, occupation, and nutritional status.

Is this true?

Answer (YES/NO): YES